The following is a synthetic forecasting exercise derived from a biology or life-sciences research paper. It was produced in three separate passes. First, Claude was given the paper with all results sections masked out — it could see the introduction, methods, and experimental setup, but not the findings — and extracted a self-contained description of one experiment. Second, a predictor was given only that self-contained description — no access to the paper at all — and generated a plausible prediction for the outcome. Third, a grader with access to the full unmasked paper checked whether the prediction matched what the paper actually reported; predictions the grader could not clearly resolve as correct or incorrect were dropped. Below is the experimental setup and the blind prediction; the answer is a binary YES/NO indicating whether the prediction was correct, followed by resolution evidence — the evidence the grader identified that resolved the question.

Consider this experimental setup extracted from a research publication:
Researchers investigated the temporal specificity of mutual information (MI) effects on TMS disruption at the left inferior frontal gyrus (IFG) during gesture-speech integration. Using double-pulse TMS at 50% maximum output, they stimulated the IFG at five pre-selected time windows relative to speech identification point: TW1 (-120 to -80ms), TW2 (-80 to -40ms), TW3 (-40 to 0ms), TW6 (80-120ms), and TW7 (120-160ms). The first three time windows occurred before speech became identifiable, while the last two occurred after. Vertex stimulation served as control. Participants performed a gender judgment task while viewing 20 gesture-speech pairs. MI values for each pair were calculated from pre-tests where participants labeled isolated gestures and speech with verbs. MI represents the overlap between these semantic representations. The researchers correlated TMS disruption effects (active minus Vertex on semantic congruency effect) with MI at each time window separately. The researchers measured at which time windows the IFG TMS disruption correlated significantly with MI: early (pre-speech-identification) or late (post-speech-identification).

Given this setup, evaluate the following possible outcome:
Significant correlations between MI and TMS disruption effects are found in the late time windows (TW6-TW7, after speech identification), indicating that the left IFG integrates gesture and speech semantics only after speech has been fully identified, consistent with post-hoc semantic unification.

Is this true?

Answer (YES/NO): YES